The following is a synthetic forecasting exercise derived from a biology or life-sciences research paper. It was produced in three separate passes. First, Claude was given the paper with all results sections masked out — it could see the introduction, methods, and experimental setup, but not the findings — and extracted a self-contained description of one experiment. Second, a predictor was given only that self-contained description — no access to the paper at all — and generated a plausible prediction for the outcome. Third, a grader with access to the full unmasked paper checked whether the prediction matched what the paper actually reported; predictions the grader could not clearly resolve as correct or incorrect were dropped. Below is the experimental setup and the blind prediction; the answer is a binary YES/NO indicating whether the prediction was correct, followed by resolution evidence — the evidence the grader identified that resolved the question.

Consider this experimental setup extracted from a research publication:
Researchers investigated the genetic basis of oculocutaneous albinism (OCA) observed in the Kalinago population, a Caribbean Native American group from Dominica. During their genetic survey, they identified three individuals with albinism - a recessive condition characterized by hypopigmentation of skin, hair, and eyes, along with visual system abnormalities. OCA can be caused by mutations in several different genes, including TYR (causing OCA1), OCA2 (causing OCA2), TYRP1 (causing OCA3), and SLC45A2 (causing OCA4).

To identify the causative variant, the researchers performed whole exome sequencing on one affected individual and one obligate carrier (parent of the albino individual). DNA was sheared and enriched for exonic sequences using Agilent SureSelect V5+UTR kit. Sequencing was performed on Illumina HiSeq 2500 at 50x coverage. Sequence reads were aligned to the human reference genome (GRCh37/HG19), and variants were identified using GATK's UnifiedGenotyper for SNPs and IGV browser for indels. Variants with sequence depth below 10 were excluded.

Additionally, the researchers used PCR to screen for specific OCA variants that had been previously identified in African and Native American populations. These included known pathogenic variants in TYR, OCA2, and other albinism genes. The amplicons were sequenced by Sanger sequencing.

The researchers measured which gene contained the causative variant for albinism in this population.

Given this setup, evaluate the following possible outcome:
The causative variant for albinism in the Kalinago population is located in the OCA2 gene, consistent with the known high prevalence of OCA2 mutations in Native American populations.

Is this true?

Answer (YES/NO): YES